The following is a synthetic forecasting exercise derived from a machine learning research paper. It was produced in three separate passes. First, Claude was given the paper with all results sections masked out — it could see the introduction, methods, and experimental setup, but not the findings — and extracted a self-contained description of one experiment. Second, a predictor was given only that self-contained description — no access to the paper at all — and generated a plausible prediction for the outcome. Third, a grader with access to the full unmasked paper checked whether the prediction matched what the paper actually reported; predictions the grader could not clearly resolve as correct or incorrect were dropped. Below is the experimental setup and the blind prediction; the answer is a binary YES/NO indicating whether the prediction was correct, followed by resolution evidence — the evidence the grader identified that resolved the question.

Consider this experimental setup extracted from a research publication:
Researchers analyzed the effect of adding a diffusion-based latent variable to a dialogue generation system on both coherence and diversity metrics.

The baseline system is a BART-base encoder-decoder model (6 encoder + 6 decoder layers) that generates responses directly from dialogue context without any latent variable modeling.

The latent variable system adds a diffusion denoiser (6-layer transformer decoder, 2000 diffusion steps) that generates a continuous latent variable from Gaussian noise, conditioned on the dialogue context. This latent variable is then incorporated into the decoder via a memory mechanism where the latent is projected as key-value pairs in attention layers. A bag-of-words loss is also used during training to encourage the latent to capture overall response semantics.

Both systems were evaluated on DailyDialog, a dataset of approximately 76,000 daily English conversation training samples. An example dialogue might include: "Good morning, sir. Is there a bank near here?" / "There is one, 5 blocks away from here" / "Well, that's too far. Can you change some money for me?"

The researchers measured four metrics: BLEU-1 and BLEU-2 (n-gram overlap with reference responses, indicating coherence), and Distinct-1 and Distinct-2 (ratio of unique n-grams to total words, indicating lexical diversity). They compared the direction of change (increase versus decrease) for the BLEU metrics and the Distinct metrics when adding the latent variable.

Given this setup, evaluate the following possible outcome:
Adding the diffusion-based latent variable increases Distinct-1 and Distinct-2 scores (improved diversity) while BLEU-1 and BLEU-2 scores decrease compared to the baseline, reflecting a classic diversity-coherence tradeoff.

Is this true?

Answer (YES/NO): YES